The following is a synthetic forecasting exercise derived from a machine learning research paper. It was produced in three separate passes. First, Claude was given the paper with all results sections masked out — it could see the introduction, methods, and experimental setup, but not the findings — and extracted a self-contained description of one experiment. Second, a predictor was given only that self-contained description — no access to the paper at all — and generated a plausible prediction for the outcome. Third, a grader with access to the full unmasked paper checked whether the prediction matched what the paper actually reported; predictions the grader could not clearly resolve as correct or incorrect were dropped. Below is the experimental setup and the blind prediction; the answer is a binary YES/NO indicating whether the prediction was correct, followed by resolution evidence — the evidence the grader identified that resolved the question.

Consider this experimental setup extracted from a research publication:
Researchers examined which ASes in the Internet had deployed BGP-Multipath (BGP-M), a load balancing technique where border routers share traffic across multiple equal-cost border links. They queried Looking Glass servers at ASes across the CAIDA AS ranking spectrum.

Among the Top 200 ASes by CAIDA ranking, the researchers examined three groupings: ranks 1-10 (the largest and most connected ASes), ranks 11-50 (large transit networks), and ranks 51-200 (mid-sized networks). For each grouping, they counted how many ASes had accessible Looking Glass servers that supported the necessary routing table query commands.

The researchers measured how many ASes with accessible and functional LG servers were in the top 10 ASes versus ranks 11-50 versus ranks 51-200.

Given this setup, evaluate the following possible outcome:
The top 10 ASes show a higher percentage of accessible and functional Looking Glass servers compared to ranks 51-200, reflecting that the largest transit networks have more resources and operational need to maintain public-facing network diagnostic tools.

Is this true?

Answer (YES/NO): YES